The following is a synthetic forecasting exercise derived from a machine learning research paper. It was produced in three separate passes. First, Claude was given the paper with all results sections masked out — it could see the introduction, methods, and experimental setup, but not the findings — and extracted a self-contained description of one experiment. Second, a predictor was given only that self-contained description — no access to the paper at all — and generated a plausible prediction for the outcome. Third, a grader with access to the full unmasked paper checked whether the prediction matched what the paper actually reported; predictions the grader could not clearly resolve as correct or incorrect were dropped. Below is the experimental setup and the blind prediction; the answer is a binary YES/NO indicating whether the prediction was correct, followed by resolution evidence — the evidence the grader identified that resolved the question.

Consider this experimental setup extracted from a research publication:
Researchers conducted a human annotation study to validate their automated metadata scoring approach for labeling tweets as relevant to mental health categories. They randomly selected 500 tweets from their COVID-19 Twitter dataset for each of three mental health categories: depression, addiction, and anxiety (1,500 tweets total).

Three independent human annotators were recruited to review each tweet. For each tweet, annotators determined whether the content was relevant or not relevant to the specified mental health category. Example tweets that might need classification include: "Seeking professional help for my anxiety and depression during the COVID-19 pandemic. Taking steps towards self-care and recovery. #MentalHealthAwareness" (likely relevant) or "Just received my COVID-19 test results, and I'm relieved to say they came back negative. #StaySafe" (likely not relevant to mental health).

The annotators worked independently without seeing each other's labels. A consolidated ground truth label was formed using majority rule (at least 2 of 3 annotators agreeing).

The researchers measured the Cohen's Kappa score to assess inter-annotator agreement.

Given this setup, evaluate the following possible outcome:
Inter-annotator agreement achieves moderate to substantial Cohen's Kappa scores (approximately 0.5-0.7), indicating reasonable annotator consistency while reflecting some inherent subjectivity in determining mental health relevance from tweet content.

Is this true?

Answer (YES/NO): NO